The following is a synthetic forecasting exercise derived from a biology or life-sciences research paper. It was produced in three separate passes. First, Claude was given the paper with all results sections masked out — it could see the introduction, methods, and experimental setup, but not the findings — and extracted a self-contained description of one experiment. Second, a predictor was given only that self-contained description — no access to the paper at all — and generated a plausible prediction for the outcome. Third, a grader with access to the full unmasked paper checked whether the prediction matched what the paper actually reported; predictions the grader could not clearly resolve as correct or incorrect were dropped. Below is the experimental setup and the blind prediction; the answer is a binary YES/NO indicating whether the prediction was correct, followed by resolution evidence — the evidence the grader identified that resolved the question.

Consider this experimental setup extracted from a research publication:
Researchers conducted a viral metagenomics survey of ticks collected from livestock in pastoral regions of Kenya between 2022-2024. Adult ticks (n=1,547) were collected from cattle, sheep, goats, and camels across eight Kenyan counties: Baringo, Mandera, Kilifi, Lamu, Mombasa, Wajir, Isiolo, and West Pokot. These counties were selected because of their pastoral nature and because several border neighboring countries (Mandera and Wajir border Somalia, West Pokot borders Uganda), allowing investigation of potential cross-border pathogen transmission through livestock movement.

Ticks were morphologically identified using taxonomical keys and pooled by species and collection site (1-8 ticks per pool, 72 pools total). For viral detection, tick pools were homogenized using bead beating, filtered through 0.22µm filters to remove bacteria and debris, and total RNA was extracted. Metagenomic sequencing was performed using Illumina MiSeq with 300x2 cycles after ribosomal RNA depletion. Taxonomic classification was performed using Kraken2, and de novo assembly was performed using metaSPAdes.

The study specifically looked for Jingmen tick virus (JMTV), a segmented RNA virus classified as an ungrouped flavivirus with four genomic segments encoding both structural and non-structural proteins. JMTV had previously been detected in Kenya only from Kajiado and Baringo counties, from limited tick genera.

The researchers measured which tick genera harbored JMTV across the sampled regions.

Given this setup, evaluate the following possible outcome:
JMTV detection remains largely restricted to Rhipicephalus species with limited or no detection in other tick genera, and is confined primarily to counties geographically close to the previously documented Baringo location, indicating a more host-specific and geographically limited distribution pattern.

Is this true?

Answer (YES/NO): NO